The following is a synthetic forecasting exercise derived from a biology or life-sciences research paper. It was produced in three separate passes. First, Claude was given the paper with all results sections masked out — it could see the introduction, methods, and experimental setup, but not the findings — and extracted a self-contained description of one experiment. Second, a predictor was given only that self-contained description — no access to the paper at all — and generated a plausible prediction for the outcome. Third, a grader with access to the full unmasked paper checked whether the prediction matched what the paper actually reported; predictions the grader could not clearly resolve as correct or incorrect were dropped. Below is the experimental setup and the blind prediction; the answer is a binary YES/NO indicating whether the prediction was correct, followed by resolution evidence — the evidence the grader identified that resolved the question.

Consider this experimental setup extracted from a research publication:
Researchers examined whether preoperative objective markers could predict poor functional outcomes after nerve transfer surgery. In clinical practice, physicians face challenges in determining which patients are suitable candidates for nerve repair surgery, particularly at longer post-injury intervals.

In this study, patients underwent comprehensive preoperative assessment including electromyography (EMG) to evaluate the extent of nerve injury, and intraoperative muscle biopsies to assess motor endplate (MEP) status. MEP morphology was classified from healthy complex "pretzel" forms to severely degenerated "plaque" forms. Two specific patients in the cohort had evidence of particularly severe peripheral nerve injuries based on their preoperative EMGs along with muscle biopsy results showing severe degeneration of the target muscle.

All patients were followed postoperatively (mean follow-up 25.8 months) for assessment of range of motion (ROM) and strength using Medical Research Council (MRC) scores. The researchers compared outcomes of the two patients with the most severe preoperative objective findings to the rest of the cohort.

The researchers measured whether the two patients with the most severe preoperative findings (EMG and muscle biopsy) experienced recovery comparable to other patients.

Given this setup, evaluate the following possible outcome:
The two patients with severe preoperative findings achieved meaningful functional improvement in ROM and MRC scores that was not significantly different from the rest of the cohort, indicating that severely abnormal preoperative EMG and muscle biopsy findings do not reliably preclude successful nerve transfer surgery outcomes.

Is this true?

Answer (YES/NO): NO